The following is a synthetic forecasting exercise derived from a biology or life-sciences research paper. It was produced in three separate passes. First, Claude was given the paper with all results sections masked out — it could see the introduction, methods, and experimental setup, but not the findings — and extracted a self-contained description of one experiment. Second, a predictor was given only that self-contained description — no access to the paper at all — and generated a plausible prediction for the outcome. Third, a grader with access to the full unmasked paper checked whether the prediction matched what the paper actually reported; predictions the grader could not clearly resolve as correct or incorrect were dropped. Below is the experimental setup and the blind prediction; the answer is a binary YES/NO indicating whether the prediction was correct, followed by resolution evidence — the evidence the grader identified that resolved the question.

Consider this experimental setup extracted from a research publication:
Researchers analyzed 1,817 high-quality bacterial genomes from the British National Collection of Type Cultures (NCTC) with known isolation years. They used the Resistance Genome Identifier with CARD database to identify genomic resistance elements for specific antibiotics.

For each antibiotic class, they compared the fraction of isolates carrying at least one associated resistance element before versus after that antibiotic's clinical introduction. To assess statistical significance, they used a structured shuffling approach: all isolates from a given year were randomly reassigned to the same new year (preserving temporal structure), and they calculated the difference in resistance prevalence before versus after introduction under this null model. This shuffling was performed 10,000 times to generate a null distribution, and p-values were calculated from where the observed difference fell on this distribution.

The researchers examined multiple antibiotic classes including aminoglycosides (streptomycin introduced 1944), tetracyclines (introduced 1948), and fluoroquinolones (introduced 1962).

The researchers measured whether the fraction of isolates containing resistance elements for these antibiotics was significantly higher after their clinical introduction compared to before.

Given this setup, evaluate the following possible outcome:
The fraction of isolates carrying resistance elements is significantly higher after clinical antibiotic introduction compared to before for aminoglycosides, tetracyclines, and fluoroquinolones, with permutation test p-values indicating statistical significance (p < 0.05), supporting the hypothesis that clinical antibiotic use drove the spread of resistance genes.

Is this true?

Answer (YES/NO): NO